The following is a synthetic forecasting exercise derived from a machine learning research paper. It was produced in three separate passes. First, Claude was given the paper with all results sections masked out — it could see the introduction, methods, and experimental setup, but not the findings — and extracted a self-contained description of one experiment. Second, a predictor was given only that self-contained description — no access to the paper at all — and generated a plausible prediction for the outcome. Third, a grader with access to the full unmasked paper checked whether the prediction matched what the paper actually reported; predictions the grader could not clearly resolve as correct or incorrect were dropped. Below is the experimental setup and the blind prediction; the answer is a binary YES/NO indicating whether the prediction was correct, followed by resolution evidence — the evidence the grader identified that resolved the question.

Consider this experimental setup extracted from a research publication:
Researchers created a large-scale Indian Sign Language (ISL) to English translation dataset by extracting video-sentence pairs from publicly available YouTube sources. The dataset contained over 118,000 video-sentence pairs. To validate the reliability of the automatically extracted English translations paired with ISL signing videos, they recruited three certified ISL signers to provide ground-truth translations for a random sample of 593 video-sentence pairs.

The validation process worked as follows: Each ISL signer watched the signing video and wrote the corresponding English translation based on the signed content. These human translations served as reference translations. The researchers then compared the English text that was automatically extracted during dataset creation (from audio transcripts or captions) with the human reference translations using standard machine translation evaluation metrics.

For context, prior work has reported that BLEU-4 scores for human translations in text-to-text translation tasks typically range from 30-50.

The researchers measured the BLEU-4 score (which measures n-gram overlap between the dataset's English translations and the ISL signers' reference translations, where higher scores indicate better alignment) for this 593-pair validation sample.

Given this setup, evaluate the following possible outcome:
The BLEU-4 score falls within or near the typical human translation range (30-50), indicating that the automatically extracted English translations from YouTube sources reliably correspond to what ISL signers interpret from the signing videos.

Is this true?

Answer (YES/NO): NO